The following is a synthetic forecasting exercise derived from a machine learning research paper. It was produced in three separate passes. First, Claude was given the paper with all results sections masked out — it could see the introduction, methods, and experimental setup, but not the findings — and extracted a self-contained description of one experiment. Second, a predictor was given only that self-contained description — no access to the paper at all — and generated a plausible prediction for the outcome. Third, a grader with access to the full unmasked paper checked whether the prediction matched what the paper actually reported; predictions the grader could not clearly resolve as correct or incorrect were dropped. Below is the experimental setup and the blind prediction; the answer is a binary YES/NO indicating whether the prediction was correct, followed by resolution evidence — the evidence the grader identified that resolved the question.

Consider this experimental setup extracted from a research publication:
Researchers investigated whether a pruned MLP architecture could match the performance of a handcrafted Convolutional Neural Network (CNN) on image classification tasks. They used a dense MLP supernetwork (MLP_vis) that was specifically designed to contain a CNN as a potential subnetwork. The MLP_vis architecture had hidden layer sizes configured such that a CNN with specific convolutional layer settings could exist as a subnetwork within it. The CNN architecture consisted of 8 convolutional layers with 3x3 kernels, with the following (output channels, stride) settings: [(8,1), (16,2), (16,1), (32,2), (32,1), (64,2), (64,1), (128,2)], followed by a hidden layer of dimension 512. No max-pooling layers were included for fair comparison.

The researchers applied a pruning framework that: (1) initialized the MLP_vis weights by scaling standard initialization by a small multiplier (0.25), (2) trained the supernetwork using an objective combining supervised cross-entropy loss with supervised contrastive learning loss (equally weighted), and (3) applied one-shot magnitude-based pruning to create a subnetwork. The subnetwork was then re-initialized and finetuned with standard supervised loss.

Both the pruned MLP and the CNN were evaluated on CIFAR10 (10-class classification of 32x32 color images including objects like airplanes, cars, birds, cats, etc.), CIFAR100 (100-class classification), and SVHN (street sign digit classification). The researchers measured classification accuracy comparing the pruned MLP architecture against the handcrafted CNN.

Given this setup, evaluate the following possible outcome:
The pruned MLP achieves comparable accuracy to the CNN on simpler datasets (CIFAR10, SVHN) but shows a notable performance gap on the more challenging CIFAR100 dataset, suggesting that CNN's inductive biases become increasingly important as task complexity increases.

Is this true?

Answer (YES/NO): NO